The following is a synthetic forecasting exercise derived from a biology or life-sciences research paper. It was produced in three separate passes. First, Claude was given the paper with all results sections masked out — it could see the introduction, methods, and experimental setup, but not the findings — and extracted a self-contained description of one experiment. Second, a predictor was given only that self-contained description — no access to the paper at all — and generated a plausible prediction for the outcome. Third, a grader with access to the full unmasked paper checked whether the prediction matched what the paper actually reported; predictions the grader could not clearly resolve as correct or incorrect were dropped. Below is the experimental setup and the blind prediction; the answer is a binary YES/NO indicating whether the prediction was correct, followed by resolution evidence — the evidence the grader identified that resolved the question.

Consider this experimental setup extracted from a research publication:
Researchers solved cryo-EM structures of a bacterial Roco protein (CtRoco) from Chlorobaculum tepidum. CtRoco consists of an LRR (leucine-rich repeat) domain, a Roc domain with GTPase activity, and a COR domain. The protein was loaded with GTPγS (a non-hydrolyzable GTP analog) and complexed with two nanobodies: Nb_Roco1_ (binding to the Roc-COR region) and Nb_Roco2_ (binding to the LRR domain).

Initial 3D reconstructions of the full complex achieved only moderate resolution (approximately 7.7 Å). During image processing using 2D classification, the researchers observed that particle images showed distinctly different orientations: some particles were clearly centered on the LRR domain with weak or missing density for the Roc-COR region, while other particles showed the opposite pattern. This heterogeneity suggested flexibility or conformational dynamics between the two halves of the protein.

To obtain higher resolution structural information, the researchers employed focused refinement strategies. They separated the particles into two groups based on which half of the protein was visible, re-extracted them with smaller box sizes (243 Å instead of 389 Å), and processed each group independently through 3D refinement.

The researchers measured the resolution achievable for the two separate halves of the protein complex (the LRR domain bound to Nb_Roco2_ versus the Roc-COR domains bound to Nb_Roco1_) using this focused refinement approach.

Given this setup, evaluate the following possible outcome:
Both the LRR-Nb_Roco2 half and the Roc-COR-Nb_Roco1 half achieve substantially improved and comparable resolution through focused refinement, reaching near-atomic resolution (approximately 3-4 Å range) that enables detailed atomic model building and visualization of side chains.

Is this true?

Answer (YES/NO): YES